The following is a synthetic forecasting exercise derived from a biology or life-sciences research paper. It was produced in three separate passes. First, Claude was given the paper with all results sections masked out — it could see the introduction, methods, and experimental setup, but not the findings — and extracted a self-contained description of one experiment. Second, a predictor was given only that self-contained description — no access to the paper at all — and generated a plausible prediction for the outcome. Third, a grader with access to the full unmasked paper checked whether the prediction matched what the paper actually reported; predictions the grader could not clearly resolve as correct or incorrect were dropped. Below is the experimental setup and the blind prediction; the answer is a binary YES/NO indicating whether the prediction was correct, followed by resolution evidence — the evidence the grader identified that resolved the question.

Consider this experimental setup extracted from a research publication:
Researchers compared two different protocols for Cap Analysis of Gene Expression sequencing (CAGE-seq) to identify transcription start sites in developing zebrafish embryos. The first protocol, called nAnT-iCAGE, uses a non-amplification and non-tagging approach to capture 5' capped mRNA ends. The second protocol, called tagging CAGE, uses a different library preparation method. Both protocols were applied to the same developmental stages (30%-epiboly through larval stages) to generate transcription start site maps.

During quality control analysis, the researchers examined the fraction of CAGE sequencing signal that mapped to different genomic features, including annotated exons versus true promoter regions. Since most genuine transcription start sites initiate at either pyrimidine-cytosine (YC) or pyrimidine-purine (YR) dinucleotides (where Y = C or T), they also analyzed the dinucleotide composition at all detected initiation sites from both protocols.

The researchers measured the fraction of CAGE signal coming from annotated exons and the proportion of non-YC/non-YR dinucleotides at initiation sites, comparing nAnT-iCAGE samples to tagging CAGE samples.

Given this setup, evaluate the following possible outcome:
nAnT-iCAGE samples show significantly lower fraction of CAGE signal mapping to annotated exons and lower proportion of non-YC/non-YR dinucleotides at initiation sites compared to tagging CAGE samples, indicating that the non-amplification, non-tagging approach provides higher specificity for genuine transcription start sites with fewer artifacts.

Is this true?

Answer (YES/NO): NO